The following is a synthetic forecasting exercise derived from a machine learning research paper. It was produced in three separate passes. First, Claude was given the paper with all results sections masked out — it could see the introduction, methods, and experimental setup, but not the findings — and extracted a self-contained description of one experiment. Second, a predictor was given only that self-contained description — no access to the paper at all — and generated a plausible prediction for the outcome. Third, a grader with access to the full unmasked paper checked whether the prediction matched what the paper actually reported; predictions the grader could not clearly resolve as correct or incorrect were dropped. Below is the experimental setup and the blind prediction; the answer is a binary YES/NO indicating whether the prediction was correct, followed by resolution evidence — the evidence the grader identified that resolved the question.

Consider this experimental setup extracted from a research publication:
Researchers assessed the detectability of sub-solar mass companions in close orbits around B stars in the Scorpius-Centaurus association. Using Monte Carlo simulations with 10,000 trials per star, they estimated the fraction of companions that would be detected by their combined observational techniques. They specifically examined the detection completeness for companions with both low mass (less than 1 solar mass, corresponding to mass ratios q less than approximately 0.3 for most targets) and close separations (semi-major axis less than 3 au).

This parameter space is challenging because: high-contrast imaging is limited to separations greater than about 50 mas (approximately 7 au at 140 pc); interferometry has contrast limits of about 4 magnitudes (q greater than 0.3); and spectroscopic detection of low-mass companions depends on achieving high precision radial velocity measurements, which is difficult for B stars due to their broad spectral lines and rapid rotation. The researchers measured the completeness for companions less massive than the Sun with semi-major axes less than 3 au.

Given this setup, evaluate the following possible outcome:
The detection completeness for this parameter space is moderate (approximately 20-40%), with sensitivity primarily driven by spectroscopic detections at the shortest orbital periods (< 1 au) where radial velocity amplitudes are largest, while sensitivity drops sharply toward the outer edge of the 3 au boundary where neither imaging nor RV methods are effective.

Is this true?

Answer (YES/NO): NO